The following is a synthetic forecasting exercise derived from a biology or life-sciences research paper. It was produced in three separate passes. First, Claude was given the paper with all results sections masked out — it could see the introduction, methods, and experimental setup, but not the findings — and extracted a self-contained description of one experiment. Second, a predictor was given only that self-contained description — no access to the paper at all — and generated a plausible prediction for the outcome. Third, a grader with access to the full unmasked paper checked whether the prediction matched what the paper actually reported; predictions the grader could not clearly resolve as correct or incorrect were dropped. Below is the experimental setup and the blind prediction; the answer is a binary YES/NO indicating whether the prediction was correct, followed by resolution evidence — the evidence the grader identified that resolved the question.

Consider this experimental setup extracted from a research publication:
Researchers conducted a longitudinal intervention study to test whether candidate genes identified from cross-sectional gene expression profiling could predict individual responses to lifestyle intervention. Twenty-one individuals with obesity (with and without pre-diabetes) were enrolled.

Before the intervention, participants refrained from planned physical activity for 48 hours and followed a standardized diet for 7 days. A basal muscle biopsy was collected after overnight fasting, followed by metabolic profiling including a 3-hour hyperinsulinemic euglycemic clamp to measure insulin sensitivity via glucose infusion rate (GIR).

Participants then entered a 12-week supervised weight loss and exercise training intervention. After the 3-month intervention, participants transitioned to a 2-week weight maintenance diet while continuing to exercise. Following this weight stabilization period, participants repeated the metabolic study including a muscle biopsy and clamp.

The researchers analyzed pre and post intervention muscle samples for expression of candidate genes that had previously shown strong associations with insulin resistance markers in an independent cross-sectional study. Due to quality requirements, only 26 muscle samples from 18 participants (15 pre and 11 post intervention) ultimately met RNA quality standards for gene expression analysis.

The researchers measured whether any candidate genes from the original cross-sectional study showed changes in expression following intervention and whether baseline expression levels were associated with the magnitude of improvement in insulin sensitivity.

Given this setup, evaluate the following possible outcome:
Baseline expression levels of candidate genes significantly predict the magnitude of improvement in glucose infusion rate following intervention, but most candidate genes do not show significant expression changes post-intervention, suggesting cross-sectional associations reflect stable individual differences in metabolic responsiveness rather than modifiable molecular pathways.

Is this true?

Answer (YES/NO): NO